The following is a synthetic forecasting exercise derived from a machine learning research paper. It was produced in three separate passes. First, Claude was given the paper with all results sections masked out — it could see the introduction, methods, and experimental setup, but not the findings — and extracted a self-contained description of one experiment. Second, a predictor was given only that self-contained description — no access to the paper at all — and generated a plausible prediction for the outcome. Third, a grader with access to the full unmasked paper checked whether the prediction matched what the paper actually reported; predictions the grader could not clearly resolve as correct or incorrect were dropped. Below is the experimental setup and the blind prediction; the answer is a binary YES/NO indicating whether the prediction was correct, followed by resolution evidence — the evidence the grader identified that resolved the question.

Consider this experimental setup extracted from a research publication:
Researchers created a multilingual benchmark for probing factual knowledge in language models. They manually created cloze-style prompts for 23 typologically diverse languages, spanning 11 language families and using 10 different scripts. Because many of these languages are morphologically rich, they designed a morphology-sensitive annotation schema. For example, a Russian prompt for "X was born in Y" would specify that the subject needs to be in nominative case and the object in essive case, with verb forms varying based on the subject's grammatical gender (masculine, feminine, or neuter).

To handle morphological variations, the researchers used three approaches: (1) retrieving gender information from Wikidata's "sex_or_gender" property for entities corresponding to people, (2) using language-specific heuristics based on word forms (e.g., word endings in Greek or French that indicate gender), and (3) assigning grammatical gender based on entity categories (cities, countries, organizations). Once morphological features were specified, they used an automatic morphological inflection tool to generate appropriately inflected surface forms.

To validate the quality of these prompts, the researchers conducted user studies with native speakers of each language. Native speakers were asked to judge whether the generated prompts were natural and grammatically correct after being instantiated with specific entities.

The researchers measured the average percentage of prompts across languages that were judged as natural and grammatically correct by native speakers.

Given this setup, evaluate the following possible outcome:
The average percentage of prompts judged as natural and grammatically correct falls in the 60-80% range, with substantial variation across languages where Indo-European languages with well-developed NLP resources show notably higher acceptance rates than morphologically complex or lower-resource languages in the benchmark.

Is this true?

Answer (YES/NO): NO